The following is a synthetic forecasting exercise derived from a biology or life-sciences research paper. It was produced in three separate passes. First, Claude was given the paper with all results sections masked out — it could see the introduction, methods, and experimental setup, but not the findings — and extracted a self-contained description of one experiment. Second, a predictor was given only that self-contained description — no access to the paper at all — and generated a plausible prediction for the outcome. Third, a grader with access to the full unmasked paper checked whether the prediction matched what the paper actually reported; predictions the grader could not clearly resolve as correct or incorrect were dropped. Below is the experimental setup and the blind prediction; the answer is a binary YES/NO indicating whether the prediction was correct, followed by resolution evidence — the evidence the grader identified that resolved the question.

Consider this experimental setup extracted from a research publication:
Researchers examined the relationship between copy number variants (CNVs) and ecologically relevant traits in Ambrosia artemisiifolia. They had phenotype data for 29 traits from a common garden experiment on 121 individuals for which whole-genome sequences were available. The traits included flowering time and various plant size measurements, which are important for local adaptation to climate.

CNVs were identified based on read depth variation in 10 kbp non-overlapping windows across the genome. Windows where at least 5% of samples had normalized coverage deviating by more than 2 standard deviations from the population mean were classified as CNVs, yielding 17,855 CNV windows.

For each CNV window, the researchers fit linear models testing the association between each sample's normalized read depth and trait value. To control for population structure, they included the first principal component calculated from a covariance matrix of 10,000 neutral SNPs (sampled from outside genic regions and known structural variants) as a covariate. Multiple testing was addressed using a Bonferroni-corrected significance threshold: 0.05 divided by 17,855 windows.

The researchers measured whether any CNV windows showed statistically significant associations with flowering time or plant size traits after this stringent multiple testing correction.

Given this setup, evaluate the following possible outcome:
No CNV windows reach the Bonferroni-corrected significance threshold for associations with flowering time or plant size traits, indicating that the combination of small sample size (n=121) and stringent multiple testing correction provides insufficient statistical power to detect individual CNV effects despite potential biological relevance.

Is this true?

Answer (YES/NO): NO